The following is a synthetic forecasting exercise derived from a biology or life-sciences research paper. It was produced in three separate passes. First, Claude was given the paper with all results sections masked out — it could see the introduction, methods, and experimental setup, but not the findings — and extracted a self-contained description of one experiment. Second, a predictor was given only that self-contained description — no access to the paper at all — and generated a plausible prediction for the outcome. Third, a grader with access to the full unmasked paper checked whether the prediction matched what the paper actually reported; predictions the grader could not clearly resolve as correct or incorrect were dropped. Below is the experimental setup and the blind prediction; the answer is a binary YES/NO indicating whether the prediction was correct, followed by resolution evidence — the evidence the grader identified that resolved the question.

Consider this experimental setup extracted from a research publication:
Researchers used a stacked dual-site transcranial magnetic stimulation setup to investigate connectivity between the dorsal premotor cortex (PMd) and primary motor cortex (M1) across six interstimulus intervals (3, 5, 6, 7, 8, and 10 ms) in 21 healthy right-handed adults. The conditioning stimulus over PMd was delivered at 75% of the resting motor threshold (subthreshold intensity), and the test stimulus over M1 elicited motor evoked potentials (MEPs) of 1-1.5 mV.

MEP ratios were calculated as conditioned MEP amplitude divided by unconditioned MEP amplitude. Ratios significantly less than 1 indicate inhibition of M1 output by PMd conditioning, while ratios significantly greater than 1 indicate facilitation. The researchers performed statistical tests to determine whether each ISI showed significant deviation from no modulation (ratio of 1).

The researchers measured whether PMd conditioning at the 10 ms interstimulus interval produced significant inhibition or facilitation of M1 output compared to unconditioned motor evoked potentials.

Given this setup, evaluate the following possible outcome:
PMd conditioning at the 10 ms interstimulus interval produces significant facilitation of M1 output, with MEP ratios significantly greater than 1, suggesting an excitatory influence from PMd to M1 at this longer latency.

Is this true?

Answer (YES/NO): YES